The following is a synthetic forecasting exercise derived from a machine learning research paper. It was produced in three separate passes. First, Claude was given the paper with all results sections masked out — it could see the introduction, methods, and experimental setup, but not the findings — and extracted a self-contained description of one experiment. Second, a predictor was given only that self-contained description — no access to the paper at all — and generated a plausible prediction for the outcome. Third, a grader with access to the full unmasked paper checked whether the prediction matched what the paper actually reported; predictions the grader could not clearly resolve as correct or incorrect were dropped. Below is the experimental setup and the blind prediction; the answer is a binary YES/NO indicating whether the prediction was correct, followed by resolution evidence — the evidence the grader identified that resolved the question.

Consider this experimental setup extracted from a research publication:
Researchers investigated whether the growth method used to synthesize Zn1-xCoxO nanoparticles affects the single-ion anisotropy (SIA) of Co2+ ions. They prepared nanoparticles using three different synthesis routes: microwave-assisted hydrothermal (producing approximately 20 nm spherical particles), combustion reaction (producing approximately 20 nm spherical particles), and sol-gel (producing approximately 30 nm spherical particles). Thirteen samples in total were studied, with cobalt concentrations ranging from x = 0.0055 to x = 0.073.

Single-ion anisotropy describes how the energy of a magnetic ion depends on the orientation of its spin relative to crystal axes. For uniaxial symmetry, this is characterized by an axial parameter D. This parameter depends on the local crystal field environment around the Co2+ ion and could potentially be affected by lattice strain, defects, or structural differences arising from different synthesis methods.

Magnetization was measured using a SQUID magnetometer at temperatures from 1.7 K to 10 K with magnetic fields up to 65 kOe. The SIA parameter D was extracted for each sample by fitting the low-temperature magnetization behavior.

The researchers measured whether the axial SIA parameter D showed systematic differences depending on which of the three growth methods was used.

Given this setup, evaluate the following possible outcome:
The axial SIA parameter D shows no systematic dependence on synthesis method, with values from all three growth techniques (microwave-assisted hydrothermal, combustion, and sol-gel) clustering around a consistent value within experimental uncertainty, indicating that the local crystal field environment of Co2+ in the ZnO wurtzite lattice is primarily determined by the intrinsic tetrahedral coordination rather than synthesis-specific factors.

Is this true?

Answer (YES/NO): YES